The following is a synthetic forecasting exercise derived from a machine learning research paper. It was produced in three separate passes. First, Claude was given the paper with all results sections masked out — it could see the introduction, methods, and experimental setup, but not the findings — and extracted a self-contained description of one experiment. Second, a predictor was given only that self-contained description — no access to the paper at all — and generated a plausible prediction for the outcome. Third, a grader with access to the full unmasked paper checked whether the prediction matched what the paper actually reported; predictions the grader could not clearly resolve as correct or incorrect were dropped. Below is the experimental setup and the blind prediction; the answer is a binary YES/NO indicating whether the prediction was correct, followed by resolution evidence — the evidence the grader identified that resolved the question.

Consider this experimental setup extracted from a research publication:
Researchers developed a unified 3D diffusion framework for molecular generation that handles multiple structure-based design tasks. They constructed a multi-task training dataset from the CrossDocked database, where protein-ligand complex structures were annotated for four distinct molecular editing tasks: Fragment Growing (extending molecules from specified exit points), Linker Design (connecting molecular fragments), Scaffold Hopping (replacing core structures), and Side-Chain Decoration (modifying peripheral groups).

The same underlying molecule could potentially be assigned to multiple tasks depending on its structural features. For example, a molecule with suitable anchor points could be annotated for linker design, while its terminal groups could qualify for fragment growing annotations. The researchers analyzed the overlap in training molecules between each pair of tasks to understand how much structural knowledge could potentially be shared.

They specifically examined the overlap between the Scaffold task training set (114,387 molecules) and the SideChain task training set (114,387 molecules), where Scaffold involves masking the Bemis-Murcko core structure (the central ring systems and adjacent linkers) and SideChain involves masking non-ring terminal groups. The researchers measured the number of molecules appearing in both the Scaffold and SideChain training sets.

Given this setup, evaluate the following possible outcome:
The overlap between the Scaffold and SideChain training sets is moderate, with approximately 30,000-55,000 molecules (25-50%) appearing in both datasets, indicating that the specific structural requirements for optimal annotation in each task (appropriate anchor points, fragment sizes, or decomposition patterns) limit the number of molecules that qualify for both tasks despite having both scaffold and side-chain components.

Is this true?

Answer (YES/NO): NO